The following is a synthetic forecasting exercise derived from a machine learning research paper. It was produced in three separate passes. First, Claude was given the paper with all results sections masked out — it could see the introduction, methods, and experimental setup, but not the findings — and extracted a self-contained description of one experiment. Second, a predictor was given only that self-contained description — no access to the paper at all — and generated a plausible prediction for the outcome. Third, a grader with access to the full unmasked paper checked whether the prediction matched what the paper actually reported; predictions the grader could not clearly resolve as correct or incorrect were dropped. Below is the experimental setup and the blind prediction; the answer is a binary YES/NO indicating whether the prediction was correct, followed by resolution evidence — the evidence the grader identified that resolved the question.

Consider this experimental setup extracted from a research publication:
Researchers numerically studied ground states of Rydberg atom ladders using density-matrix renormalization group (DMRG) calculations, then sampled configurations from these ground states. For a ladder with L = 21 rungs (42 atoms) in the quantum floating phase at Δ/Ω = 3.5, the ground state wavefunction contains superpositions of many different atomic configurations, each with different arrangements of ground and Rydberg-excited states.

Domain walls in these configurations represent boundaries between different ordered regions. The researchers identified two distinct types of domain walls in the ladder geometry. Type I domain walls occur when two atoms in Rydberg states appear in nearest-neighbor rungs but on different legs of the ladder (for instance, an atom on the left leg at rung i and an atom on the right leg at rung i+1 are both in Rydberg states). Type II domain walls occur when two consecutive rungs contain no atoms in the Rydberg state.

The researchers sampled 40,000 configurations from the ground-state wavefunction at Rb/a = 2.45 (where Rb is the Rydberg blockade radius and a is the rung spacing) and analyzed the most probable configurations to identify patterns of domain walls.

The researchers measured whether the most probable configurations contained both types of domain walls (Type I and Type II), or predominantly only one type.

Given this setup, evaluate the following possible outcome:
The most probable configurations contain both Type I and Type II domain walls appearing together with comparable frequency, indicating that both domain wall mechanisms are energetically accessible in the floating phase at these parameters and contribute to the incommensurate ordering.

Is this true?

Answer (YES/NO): NO